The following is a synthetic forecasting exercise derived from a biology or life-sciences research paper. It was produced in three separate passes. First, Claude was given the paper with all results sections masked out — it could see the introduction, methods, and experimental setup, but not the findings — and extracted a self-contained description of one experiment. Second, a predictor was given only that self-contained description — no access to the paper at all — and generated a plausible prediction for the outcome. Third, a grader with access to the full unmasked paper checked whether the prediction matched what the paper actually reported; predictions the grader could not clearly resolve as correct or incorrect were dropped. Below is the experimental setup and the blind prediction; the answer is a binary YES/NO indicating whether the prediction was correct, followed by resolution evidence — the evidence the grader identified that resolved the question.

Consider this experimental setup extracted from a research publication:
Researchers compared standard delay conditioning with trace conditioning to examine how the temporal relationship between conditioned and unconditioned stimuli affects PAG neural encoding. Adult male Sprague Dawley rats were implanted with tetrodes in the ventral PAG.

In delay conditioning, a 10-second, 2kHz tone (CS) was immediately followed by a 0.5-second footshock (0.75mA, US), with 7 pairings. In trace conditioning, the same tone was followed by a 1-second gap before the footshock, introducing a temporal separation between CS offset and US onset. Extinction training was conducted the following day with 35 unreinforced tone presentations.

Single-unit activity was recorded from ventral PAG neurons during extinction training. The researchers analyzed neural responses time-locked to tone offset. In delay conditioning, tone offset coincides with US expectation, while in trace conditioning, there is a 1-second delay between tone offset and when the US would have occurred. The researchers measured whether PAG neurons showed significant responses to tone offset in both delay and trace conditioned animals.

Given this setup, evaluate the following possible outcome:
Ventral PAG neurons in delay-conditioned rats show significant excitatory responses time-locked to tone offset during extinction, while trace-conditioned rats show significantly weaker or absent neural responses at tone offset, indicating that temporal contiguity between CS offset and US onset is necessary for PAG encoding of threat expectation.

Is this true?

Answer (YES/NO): NO